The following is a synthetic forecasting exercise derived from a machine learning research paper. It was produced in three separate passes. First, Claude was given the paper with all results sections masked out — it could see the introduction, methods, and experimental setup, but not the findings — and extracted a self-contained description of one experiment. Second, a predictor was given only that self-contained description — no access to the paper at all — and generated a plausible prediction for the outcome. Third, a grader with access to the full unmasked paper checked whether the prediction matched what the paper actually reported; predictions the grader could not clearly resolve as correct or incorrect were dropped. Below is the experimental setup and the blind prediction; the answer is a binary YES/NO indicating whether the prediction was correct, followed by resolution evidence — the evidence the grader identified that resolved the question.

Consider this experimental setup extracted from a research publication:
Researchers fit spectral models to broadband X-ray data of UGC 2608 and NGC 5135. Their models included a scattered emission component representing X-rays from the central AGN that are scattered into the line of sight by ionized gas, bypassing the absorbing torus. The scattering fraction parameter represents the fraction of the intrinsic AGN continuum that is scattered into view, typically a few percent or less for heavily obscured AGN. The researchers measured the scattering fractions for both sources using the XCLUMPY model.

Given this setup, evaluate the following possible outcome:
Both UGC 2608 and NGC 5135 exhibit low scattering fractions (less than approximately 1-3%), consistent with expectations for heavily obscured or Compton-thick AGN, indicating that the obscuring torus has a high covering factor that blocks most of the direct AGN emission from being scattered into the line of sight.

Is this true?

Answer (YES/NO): NO